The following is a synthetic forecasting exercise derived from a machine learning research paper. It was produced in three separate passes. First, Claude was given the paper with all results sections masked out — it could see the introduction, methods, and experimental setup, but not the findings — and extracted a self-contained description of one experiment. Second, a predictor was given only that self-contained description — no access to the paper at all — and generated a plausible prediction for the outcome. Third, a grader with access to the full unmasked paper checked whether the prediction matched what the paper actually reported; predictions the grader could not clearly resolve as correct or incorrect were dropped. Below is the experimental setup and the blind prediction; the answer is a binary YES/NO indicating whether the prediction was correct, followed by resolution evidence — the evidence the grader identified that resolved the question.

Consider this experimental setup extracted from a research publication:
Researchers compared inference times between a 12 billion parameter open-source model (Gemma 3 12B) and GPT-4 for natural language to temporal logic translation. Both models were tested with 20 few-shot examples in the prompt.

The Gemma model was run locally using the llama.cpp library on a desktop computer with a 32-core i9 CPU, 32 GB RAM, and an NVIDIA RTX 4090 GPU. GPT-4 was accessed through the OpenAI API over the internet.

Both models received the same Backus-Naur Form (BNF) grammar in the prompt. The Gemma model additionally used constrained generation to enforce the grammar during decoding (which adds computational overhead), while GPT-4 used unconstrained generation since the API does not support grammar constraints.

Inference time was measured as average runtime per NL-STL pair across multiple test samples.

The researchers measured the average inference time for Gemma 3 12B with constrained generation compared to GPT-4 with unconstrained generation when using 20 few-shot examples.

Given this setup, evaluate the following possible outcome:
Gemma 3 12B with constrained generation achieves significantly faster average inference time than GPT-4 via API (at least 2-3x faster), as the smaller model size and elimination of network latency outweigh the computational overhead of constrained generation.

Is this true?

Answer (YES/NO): YES